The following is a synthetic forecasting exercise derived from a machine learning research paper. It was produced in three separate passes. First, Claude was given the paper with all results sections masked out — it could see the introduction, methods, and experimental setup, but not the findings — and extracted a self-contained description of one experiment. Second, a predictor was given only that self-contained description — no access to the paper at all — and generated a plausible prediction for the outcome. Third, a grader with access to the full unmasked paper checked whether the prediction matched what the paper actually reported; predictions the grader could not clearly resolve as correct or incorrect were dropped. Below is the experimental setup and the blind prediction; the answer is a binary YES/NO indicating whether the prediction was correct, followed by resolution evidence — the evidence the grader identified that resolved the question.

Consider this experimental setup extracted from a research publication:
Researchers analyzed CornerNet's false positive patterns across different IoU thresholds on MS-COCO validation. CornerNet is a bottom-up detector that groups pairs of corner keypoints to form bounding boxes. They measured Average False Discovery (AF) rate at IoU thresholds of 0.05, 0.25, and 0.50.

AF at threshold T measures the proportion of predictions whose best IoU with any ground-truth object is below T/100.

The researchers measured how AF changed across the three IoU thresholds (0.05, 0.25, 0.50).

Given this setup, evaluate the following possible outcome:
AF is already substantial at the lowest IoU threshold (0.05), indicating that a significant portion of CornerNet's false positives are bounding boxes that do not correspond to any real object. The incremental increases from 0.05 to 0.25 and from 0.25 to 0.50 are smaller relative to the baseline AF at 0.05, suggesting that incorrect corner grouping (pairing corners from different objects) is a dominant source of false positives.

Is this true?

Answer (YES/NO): YES